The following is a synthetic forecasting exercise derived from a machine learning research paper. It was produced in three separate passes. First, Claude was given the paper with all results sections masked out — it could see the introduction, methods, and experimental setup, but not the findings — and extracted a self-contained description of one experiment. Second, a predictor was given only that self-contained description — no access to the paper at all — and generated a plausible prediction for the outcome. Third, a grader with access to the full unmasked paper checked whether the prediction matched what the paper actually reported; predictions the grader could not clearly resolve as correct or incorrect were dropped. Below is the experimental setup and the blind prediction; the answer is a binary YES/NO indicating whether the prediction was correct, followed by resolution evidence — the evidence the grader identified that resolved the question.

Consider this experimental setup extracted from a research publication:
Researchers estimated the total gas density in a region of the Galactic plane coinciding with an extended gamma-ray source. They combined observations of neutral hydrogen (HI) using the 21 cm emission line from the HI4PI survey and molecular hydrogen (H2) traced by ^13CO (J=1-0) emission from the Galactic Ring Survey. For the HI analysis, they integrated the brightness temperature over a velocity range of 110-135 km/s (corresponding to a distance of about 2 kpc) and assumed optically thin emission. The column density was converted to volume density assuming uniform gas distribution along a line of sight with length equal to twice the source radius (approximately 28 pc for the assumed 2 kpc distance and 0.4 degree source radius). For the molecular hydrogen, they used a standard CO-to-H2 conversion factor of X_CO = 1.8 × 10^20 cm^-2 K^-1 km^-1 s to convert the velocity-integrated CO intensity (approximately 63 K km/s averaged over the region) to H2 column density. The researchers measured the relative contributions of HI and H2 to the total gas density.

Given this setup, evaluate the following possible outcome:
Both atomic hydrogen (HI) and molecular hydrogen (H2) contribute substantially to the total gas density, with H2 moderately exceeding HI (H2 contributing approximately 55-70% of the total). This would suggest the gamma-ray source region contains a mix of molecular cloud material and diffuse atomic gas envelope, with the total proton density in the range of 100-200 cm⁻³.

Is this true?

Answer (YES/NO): NO